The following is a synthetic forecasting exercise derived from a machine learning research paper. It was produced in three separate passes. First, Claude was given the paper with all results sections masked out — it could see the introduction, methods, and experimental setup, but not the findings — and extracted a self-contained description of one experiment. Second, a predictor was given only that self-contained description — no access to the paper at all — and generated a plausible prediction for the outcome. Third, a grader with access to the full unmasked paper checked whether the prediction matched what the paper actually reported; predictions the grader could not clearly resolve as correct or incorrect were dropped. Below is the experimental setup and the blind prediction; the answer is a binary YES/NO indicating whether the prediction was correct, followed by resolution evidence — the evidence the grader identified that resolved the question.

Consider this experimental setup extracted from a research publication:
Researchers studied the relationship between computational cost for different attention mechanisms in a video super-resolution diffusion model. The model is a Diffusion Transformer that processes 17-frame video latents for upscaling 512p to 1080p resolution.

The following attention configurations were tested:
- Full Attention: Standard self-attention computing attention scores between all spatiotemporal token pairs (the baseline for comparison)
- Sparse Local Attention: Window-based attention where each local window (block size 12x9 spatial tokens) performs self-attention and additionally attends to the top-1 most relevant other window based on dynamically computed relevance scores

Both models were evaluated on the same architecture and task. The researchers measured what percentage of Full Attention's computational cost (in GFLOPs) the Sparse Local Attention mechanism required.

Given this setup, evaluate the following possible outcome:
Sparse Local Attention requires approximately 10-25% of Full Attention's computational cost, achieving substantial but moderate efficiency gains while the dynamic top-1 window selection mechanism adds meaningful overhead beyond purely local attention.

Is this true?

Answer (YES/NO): YES